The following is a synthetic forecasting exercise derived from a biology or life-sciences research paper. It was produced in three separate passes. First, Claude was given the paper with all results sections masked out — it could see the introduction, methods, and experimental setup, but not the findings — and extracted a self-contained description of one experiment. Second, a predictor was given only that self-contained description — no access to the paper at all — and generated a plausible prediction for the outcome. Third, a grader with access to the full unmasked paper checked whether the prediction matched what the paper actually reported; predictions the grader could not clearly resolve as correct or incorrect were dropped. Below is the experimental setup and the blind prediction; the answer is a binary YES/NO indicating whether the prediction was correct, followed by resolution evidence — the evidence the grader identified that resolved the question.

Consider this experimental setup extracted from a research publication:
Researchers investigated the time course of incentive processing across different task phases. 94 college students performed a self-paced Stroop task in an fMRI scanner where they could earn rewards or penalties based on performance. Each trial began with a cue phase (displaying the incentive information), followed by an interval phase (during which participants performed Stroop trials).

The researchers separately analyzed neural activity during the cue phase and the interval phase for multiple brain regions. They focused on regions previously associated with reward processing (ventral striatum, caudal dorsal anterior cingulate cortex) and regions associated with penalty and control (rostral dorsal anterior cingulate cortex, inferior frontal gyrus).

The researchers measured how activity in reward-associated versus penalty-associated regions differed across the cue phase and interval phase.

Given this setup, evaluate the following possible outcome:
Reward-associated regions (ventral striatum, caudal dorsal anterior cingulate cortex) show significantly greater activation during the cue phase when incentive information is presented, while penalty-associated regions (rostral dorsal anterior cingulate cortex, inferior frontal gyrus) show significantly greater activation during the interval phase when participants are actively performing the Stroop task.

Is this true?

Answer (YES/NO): YES